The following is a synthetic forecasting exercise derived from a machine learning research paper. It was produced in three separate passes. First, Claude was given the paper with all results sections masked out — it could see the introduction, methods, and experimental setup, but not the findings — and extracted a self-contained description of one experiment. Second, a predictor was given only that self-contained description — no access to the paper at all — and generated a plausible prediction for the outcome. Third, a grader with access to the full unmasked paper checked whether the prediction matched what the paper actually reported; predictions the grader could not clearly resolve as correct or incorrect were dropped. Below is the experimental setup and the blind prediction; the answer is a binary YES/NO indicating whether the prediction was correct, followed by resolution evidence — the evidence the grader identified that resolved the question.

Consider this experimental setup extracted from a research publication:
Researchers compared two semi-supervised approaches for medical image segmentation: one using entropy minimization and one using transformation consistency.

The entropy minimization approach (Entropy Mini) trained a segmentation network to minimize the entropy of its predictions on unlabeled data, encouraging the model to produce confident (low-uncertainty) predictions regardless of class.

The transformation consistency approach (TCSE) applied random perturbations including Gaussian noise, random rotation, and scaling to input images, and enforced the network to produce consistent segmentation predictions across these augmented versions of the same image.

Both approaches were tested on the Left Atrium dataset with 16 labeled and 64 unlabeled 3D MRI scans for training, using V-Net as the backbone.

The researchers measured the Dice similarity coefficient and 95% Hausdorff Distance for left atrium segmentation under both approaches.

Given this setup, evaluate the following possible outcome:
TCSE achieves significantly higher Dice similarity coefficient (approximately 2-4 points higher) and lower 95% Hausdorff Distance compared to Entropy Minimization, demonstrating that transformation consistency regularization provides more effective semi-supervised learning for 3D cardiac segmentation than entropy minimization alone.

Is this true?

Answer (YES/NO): NO